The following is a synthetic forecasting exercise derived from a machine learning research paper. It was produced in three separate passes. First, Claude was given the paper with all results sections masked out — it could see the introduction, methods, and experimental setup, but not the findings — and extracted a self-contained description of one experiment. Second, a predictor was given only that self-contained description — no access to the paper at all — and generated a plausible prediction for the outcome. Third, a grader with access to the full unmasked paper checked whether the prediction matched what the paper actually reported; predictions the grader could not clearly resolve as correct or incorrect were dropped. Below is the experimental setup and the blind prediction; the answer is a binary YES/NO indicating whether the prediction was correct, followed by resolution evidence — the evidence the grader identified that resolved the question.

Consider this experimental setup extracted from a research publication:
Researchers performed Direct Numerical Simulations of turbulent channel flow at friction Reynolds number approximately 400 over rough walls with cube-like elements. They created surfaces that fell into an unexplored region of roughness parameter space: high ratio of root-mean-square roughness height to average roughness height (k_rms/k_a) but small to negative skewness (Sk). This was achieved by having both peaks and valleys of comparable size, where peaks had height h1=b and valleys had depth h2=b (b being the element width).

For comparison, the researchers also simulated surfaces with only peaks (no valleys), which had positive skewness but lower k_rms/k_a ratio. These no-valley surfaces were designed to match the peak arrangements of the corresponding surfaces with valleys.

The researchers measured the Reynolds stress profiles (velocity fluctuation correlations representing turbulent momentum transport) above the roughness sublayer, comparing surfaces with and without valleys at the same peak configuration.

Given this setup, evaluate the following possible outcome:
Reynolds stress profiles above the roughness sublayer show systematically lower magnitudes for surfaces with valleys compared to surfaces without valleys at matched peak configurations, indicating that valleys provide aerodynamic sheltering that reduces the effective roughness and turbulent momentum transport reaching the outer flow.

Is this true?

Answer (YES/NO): NO